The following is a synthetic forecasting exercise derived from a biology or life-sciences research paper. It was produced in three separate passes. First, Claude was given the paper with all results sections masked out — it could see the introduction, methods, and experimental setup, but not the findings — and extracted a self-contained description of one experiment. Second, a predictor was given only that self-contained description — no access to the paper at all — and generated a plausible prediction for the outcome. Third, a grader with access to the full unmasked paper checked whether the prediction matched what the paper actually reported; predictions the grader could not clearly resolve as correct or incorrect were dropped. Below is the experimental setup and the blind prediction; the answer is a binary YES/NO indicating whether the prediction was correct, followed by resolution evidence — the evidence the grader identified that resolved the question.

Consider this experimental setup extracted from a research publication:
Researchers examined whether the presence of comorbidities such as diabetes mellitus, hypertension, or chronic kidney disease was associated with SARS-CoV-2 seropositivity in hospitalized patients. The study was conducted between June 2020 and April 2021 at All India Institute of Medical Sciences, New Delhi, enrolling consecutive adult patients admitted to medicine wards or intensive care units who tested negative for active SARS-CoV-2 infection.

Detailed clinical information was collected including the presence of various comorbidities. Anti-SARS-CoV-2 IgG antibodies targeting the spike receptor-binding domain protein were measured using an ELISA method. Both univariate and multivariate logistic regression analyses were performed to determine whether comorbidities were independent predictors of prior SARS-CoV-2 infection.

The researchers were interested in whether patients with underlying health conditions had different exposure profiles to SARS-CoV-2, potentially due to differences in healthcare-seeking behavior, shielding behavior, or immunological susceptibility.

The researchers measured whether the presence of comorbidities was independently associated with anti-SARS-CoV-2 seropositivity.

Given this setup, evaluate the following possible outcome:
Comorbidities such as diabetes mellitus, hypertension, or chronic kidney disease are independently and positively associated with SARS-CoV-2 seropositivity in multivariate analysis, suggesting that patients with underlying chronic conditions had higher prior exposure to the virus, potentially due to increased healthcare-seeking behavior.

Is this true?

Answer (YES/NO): NO